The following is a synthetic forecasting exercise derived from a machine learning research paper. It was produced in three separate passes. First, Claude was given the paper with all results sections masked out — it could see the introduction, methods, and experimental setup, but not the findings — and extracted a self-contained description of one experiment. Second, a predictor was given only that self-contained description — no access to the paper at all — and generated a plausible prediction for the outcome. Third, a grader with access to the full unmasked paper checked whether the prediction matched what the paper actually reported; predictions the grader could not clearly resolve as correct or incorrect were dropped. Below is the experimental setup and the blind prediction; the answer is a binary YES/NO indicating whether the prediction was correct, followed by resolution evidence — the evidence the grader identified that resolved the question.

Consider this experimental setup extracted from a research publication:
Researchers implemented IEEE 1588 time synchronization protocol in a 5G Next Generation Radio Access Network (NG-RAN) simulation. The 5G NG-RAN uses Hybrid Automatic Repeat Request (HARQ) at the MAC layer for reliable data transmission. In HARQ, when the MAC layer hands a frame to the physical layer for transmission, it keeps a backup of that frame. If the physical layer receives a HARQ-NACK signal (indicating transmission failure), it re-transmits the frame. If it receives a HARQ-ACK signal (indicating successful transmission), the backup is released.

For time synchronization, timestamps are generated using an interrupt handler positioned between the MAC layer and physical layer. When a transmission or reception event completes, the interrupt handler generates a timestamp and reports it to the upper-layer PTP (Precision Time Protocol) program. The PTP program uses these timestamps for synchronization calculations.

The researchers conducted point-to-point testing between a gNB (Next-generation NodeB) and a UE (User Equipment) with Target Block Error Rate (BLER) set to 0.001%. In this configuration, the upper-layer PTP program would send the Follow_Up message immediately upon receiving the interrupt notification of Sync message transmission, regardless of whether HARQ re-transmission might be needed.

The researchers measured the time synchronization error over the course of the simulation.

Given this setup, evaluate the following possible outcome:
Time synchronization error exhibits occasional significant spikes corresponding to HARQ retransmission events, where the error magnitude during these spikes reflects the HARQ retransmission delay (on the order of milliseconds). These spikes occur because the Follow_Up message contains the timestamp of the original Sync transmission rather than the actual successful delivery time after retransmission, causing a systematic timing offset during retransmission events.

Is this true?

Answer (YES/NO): NO